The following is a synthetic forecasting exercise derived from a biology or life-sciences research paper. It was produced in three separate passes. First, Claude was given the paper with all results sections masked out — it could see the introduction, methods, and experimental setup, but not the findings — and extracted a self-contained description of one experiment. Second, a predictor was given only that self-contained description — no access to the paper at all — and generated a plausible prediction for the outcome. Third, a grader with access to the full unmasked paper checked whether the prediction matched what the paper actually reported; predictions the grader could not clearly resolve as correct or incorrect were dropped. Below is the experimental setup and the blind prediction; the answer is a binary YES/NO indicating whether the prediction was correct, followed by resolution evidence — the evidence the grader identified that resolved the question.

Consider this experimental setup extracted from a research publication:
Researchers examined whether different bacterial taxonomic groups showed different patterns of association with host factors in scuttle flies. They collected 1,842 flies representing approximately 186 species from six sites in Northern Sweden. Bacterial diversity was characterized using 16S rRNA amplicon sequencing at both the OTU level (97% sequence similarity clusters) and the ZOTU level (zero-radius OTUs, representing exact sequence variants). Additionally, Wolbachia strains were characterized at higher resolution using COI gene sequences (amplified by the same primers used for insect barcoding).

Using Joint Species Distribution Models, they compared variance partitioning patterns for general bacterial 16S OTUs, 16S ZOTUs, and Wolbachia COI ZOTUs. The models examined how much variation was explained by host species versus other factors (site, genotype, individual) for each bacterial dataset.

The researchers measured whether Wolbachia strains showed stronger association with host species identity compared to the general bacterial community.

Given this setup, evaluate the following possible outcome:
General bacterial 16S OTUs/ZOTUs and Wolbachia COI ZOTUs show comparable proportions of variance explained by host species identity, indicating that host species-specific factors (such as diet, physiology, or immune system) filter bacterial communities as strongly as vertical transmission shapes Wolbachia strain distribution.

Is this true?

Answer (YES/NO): NO